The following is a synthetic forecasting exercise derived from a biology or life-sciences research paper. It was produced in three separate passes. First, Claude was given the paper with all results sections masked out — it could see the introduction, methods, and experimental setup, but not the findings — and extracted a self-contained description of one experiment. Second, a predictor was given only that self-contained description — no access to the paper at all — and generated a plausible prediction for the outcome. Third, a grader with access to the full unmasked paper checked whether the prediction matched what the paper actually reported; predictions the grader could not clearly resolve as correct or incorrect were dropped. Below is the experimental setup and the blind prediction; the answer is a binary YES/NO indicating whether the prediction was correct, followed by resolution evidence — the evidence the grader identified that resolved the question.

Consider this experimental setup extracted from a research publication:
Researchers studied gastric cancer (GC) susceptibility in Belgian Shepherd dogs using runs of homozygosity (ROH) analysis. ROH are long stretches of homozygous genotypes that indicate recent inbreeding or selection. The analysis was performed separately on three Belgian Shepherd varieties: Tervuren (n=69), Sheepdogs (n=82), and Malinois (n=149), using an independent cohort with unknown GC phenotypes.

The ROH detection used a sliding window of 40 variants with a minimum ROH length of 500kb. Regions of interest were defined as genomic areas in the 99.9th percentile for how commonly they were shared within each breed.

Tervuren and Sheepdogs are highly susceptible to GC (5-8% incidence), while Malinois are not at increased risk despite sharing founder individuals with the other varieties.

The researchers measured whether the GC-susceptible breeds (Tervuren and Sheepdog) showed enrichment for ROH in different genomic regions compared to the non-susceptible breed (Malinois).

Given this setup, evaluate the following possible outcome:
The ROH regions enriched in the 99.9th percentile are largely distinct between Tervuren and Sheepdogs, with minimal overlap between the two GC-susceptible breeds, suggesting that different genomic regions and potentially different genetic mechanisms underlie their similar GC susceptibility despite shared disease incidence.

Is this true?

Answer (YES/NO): NO